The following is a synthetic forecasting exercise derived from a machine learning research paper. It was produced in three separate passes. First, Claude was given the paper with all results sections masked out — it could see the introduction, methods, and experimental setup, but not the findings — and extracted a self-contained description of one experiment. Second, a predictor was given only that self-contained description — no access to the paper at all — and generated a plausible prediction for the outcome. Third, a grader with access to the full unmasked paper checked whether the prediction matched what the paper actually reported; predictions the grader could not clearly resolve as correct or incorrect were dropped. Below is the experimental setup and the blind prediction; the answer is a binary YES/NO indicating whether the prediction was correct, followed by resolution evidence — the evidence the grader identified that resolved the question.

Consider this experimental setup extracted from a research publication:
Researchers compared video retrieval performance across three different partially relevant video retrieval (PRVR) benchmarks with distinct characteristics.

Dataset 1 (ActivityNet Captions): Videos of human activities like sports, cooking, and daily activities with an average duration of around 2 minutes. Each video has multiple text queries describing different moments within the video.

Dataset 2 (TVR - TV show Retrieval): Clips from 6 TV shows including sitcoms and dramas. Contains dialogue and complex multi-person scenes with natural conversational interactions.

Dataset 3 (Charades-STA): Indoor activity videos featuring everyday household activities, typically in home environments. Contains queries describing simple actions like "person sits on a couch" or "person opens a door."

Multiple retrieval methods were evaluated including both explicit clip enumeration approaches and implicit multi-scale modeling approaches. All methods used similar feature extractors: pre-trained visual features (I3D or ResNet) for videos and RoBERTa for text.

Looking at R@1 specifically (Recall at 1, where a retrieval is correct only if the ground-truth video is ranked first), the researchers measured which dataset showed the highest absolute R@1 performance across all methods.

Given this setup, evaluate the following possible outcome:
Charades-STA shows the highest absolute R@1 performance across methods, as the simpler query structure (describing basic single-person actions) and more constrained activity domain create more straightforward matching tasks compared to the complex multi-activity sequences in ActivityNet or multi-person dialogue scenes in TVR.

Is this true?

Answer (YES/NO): NO